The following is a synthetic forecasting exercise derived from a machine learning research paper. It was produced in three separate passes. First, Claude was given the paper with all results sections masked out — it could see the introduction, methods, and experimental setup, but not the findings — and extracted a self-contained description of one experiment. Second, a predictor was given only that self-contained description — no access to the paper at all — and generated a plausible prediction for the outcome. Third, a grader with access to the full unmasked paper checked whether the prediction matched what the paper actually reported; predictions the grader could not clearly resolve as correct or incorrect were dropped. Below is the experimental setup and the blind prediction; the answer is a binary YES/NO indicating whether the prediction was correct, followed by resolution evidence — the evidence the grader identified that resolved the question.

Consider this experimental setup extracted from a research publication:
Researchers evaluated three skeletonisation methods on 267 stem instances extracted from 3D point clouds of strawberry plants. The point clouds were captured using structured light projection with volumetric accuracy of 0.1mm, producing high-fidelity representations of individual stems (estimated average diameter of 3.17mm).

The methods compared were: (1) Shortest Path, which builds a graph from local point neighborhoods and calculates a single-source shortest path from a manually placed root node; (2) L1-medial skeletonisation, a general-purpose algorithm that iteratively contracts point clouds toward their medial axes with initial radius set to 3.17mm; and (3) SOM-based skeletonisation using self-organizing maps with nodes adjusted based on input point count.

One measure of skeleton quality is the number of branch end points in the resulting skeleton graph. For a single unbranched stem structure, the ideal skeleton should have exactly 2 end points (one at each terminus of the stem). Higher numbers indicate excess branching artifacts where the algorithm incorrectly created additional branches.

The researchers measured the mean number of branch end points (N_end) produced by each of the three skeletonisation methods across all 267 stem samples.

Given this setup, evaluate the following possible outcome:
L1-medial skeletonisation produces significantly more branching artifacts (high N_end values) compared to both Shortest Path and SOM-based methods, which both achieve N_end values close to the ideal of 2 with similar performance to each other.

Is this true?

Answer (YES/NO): NO